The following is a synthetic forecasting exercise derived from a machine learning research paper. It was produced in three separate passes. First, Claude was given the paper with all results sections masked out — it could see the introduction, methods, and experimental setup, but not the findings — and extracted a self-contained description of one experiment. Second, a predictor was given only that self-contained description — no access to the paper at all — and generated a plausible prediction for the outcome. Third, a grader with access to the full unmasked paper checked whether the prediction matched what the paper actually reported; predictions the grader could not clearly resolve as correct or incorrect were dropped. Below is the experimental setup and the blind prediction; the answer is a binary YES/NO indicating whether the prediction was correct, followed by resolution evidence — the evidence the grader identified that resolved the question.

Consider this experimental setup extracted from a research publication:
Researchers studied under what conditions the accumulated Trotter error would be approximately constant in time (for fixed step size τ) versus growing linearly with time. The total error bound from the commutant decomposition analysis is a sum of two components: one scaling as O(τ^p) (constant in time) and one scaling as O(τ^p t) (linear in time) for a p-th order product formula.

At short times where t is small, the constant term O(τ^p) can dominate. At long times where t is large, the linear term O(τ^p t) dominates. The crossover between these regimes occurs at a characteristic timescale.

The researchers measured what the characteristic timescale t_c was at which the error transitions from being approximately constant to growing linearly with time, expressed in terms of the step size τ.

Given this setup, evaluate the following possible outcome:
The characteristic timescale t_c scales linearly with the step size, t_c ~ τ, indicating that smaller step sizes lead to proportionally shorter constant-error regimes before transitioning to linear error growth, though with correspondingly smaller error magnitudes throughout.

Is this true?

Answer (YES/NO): NO